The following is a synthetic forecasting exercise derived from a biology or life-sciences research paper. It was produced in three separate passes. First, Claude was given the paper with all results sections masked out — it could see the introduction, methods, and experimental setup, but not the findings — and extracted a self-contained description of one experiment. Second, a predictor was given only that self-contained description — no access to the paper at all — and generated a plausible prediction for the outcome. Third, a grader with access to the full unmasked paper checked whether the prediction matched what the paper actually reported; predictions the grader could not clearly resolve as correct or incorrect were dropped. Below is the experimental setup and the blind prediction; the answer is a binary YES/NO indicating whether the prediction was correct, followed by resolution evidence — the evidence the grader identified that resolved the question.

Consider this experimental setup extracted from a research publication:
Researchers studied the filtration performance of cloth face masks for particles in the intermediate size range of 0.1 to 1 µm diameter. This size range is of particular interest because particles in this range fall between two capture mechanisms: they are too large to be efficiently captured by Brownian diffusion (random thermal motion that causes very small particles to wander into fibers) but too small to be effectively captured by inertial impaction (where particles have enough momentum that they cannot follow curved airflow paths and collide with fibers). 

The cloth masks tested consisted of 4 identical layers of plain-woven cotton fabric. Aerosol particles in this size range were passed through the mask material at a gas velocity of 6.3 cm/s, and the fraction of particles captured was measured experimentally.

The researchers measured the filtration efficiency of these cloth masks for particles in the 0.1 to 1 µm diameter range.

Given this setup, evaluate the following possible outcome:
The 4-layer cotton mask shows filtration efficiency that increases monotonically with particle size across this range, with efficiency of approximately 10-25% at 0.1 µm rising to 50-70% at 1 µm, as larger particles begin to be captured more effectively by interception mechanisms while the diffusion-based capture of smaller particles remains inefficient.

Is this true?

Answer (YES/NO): NO